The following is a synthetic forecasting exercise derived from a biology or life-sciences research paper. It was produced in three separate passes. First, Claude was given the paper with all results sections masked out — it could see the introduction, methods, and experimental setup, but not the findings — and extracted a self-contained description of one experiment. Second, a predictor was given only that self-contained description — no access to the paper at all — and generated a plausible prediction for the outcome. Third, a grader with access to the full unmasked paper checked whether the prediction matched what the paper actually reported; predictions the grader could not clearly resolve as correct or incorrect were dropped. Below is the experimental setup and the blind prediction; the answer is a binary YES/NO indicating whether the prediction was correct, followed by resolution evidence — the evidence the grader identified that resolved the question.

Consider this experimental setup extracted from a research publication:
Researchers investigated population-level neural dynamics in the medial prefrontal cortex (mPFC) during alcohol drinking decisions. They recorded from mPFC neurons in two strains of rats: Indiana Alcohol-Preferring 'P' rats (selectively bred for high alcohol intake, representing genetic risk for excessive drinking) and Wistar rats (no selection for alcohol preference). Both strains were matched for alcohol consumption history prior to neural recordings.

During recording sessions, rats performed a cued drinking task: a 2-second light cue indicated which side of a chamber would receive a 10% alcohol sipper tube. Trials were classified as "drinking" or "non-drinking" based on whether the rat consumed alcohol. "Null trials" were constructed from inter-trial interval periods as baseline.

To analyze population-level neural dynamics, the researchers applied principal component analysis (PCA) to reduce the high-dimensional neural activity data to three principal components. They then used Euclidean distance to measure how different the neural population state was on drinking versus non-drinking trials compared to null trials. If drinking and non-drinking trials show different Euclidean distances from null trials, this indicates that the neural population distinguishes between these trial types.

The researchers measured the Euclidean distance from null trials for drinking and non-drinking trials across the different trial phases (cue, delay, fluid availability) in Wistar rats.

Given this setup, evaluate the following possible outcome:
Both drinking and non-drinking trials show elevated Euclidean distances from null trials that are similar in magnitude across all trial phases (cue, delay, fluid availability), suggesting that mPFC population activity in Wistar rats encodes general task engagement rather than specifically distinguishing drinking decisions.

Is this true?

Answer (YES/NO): NO